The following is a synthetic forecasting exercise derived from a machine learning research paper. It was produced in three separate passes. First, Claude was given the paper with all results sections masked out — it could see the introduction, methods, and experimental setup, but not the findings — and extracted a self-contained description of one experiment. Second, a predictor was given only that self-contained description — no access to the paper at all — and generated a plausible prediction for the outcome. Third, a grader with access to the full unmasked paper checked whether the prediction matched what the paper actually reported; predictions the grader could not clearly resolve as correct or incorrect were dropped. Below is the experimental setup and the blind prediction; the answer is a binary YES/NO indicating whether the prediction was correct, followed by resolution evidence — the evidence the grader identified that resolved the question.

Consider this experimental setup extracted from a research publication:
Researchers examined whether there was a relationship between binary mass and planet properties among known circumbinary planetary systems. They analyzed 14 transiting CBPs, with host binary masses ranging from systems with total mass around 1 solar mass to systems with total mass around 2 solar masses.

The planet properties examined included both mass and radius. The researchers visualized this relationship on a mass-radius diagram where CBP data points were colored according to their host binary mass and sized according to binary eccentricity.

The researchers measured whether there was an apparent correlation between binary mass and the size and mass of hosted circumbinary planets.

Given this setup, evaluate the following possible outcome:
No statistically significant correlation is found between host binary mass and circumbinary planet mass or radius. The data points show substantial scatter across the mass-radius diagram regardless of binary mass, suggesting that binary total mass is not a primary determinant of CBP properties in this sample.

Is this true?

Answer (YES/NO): NO